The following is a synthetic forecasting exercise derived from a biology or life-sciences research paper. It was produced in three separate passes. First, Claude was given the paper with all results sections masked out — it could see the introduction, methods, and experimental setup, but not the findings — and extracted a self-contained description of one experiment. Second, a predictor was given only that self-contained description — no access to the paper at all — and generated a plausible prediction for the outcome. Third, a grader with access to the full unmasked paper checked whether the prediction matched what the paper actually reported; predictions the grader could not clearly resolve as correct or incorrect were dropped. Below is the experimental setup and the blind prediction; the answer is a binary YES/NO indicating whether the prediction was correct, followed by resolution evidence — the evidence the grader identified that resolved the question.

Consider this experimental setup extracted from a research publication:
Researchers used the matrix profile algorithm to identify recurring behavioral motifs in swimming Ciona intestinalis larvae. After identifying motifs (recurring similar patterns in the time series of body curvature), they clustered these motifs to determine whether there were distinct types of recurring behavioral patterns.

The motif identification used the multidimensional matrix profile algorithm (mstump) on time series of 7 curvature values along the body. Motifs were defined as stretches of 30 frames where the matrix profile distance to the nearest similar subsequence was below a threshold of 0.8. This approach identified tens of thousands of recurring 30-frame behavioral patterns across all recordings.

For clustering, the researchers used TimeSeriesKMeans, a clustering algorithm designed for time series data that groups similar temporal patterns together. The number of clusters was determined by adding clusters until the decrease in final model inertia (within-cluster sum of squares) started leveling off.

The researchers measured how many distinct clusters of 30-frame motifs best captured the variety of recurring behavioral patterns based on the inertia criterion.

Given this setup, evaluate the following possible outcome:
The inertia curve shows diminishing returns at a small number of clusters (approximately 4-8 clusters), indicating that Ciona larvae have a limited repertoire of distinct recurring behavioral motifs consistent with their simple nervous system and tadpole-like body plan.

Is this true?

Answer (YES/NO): NO